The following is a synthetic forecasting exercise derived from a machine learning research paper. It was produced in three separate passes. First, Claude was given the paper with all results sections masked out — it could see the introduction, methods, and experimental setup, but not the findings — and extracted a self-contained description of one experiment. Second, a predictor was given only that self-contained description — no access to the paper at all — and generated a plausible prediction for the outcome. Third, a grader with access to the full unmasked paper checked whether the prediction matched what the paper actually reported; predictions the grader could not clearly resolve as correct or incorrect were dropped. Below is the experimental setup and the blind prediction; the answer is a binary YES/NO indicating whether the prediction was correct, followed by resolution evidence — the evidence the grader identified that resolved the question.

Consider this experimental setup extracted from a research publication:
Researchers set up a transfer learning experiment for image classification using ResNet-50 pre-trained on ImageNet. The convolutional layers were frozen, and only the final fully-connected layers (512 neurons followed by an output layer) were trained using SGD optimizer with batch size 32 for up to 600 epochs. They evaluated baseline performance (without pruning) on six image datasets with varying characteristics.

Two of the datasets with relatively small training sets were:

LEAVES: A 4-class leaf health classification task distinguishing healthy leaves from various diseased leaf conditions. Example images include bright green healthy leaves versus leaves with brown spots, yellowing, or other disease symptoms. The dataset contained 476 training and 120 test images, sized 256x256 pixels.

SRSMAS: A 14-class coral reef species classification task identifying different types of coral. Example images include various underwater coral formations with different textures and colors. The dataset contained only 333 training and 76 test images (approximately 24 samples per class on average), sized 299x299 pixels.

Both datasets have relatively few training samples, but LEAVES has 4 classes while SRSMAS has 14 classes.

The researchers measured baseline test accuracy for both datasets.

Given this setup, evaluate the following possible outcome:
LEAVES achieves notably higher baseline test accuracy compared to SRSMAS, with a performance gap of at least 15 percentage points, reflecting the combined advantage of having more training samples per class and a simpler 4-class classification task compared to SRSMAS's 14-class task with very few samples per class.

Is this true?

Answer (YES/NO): NO